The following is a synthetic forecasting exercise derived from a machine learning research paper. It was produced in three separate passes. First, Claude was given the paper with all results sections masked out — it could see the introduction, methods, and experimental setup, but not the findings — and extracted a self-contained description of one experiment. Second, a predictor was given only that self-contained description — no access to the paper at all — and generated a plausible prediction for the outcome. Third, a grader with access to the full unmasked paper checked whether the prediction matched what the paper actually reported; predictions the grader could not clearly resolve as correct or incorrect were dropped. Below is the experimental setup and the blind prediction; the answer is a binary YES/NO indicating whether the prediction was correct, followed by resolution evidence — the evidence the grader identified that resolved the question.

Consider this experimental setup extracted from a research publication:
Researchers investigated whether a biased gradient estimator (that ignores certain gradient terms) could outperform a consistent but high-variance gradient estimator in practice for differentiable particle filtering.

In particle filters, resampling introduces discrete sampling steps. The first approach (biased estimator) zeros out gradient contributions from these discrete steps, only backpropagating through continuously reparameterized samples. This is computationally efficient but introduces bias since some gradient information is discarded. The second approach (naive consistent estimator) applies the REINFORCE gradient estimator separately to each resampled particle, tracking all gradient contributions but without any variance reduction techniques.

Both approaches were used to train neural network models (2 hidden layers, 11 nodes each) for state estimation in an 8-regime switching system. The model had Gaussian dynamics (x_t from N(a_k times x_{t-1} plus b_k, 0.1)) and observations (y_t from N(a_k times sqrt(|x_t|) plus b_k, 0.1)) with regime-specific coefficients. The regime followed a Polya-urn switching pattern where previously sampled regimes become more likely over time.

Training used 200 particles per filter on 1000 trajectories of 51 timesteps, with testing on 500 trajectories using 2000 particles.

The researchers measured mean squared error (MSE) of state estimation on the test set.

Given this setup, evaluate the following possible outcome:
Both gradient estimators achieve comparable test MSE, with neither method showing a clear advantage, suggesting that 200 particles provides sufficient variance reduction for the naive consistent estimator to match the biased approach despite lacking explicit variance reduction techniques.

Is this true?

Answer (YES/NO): NO